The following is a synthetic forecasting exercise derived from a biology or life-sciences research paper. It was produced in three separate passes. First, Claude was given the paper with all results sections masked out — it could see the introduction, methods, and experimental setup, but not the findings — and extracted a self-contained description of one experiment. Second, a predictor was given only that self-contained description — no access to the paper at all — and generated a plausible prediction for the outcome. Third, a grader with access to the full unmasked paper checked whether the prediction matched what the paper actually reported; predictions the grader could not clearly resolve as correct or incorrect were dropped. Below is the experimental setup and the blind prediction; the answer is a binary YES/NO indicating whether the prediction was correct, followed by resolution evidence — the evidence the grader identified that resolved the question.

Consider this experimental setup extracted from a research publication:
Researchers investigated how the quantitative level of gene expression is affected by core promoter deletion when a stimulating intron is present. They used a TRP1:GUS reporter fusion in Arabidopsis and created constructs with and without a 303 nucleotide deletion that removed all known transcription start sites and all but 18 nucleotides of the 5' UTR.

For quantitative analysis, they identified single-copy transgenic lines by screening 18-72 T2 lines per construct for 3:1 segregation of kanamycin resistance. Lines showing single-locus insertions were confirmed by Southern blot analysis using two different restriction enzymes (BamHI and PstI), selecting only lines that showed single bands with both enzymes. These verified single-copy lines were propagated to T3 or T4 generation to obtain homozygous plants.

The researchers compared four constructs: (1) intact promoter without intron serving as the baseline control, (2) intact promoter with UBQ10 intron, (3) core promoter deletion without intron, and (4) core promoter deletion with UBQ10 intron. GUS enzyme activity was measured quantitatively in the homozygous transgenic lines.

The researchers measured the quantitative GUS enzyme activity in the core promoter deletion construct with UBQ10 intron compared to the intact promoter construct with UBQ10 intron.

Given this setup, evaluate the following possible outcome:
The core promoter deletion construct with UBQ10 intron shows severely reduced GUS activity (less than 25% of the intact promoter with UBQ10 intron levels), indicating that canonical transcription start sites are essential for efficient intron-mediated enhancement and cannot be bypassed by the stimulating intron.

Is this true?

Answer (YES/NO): NO